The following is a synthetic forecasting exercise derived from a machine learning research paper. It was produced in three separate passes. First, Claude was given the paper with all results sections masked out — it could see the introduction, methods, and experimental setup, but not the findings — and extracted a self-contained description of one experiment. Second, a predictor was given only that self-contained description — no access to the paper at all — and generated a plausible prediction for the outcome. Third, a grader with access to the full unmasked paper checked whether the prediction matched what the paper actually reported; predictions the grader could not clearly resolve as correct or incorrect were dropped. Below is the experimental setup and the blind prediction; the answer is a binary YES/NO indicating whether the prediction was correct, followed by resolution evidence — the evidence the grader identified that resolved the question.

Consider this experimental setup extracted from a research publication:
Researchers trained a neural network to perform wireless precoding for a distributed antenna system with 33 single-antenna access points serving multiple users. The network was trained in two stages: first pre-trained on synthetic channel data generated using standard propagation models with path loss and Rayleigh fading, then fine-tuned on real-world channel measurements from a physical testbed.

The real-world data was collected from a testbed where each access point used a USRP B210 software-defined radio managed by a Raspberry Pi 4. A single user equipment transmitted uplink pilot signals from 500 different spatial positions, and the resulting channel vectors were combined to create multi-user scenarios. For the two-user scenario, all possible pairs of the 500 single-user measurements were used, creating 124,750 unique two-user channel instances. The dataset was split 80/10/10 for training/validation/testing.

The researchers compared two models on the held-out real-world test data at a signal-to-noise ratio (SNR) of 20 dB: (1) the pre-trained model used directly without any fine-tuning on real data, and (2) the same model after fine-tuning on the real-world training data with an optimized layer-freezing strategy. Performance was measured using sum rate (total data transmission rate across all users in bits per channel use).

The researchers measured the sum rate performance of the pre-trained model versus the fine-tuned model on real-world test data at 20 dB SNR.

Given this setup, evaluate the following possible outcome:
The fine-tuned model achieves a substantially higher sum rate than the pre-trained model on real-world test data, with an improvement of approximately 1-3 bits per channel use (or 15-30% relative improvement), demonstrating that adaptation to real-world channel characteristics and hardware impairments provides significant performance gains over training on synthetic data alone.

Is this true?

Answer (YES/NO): NO